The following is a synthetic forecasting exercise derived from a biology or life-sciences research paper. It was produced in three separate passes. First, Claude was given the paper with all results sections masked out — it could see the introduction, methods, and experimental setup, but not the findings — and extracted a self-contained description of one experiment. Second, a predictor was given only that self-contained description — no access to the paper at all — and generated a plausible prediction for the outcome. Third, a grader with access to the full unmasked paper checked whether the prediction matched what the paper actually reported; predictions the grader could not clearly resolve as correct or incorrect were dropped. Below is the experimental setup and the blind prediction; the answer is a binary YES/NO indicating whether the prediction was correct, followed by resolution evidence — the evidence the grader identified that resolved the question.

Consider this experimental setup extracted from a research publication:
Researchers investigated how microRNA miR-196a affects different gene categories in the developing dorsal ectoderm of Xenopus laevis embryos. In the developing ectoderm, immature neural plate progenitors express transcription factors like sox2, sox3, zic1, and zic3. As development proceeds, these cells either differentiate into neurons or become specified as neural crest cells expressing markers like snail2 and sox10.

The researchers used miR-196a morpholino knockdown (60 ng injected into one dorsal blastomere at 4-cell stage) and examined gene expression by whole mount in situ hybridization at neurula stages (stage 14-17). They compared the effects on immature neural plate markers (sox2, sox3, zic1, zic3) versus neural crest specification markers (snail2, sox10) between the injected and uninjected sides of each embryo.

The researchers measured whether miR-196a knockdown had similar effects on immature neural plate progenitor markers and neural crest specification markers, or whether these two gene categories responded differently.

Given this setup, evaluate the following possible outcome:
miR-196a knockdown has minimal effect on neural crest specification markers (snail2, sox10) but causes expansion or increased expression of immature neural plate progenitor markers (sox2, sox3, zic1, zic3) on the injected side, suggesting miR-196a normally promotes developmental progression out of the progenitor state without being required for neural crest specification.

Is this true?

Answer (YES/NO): NO